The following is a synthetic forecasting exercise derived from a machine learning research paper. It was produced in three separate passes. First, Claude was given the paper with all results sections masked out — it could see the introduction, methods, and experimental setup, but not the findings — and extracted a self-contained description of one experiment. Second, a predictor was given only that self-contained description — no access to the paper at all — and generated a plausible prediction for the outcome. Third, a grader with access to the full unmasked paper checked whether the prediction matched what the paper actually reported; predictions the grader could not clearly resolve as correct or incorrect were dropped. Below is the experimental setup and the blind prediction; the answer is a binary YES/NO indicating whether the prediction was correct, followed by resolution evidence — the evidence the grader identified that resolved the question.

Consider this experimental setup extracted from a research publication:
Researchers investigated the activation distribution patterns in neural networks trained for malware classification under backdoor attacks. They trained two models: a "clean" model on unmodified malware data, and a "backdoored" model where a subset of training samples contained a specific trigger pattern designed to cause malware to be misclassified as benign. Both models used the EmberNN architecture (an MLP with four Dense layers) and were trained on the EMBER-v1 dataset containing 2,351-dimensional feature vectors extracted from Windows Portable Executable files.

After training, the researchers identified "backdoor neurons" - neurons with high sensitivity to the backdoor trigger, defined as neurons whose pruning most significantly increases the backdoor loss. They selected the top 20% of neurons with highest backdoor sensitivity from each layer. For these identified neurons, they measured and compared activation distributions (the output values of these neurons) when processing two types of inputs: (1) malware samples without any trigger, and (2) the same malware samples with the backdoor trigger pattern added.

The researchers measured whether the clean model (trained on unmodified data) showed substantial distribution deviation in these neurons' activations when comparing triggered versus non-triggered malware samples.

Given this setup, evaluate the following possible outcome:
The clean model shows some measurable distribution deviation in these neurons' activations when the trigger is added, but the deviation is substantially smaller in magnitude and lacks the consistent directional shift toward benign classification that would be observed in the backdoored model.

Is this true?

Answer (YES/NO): NO